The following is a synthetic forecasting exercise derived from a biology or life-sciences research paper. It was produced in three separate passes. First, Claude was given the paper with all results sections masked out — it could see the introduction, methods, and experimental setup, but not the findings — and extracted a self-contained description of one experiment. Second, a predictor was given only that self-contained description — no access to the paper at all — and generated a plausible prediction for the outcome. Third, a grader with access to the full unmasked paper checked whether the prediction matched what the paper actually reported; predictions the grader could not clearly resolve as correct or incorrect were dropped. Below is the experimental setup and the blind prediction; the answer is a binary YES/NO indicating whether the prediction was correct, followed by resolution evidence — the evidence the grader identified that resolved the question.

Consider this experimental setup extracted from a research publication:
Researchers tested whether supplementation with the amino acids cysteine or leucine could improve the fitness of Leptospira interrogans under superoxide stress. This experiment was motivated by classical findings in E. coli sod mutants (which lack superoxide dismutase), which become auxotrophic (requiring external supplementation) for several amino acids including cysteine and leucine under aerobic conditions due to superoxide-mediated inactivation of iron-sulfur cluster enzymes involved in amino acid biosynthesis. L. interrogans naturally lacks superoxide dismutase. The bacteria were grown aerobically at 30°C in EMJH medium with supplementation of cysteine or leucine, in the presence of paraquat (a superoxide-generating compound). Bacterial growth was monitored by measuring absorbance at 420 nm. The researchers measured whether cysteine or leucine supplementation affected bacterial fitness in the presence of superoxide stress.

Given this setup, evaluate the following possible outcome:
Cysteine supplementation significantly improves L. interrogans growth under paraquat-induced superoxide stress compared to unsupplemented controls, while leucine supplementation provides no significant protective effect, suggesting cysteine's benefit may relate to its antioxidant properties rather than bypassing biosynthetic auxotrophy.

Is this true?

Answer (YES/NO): NO